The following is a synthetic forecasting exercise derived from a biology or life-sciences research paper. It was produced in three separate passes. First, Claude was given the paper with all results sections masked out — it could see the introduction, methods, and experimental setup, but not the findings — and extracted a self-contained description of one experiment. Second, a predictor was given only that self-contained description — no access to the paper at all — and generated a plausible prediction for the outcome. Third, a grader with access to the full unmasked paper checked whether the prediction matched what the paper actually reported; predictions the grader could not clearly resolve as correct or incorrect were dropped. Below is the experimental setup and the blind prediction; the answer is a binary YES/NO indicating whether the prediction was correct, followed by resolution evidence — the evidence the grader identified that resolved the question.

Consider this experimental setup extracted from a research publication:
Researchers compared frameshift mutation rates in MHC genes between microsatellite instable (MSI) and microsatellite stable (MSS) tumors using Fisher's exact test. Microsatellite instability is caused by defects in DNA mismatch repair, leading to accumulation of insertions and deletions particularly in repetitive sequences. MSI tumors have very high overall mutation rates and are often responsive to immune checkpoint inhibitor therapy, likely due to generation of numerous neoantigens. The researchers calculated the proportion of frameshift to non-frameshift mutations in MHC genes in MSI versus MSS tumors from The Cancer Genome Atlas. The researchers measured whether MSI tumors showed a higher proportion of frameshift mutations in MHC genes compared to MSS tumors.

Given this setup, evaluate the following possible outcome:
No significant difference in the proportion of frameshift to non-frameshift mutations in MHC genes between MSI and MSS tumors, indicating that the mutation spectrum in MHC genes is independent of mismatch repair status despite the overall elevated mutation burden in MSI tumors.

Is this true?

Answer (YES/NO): NO